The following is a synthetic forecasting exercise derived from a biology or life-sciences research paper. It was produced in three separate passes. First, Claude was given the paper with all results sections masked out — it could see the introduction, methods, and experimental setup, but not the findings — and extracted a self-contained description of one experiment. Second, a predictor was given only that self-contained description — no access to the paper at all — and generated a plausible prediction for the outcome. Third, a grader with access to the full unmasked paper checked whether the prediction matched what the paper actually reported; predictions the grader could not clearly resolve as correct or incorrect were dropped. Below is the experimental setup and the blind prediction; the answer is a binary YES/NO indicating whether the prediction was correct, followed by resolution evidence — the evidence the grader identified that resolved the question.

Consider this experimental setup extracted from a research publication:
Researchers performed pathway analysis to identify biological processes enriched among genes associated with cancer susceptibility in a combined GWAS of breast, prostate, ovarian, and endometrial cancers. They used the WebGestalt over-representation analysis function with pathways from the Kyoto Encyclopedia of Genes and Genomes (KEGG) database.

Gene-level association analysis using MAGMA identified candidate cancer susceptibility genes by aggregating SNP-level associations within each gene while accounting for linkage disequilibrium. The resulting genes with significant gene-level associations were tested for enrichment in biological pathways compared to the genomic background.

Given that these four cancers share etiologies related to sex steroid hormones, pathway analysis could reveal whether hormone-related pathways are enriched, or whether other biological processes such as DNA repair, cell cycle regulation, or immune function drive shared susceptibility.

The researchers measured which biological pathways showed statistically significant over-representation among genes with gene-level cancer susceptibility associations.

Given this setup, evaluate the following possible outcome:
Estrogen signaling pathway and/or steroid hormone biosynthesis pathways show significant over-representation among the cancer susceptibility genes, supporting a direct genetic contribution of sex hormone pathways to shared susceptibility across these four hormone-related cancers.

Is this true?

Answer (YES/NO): NO